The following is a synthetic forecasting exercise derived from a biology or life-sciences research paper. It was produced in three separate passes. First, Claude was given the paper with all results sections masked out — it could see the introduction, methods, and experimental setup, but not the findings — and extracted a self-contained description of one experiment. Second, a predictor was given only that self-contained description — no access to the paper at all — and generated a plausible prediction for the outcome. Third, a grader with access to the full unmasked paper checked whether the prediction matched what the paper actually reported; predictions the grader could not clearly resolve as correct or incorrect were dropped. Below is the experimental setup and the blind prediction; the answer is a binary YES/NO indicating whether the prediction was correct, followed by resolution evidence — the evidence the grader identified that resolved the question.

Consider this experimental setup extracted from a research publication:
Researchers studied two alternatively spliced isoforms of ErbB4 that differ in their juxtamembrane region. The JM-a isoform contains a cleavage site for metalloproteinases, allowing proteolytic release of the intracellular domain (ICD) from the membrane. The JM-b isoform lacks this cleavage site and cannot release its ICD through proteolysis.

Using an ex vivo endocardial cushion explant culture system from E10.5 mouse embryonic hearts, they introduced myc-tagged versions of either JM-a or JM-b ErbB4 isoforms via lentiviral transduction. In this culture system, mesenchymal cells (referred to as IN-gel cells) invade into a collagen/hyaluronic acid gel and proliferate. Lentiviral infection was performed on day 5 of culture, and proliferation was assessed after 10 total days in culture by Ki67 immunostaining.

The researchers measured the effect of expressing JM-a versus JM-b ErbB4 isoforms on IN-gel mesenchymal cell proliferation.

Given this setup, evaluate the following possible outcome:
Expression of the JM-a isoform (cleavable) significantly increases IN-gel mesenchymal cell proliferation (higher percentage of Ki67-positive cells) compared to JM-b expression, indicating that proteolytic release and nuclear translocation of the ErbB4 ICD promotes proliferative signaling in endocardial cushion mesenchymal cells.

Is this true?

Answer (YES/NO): NO